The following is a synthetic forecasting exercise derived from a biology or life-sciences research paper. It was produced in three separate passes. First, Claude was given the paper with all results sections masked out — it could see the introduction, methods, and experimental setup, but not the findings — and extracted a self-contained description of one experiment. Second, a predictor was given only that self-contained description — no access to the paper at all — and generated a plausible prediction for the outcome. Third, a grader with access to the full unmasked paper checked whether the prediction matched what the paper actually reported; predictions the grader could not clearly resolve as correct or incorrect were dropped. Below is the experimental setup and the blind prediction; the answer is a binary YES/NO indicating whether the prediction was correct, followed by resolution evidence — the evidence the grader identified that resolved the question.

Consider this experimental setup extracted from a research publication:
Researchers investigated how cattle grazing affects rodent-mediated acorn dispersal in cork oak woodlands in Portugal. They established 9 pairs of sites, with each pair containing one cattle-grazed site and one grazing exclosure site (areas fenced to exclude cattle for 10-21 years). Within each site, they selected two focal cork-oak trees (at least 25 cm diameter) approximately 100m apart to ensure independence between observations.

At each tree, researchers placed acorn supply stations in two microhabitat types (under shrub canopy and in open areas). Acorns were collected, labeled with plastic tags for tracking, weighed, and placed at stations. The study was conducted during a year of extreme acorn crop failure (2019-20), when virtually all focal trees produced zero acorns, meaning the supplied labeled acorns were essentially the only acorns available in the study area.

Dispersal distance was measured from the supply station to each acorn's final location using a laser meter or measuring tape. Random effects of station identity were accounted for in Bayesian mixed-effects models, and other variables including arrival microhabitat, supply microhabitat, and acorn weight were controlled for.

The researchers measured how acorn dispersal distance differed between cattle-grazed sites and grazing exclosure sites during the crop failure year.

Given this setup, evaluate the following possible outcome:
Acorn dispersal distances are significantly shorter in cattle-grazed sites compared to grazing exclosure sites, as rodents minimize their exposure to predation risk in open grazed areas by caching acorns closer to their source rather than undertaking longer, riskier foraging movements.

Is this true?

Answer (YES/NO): YES